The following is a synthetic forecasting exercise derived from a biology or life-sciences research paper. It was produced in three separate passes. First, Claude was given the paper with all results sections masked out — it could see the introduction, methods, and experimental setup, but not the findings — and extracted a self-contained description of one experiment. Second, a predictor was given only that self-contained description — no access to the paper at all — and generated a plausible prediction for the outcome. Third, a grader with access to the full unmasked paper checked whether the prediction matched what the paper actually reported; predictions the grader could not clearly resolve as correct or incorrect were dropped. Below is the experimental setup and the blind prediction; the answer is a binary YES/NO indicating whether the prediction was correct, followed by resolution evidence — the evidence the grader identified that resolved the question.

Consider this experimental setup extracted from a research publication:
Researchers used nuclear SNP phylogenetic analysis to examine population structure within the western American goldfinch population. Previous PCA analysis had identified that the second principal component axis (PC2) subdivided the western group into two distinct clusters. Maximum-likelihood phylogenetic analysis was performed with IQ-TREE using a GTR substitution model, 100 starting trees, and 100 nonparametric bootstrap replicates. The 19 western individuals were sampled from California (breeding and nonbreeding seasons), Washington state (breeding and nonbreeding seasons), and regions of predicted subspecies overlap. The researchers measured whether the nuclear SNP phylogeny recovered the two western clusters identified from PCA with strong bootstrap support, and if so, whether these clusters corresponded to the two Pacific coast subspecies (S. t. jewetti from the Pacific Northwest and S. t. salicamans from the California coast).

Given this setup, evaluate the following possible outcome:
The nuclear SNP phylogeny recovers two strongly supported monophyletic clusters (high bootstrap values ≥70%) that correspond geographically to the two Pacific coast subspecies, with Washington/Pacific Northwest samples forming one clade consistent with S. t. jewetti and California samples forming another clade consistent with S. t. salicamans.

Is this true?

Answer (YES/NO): NO